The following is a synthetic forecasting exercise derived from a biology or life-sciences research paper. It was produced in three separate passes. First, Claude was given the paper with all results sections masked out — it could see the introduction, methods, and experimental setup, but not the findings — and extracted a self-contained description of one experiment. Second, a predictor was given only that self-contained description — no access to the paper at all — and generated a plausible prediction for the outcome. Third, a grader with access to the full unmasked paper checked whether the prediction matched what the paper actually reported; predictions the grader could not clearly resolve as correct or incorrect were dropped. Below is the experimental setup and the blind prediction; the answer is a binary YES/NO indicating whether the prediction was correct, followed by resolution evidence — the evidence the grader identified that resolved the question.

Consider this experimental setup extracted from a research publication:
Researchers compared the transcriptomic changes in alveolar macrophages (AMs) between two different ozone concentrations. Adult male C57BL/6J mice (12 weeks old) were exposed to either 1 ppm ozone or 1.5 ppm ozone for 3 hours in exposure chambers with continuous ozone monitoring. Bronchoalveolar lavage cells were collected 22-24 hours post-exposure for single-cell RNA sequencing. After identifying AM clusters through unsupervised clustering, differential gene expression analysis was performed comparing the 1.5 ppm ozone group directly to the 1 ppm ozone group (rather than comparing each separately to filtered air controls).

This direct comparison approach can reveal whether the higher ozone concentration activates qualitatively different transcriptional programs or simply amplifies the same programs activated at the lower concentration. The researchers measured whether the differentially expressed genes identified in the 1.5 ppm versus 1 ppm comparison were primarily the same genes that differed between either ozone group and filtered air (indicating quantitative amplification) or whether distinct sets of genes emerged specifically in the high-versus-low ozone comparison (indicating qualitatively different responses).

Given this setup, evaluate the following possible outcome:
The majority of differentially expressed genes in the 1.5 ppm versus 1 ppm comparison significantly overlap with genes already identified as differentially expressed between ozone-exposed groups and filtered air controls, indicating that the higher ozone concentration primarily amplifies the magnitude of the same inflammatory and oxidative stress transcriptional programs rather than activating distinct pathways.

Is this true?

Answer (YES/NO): NO